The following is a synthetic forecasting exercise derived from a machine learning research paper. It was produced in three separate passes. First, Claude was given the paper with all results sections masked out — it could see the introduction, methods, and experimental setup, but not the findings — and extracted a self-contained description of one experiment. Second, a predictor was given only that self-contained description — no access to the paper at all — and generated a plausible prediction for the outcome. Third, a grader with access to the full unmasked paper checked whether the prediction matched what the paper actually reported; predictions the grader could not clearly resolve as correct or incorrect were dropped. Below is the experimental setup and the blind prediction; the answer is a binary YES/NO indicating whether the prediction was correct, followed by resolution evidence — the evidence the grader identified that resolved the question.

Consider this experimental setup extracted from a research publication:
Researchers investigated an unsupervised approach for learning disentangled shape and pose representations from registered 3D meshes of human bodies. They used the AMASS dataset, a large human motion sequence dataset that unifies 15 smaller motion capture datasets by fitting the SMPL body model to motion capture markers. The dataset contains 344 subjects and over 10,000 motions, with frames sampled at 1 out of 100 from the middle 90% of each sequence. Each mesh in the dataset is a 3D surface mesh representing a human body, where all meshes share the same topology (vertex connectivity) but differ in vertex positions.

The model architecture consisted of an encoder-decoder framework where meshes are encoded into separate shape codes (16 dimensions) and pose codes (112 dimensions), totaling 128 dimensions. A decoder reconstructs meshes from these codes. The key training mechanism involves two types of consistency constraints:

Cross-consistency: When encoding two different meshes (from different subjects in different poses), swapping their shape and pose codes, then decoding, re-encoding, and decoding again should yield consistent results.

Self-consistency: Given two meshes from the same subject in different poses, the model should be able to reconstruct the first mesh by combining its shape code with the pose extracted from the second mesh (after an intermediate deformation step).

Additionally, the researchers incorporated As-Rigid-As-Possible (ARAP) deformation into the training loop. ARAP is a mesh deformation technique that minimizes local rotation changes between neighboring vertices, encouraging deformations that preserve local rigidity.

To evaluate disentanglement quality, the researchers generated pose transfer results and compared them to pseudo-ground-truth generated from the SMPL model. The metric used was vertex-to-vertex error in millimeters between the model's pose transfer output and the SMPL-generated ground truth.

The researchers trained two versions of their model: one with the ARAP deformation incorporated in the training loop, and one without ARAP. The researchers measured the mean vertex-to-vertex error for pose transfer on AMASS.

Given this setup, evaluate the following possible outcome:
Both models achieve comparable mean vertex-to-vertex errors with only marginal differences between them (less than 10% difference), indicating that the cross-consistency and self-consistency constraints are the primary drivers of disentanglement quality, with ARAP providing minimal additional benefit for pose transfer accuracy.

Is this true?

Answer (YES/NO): YES